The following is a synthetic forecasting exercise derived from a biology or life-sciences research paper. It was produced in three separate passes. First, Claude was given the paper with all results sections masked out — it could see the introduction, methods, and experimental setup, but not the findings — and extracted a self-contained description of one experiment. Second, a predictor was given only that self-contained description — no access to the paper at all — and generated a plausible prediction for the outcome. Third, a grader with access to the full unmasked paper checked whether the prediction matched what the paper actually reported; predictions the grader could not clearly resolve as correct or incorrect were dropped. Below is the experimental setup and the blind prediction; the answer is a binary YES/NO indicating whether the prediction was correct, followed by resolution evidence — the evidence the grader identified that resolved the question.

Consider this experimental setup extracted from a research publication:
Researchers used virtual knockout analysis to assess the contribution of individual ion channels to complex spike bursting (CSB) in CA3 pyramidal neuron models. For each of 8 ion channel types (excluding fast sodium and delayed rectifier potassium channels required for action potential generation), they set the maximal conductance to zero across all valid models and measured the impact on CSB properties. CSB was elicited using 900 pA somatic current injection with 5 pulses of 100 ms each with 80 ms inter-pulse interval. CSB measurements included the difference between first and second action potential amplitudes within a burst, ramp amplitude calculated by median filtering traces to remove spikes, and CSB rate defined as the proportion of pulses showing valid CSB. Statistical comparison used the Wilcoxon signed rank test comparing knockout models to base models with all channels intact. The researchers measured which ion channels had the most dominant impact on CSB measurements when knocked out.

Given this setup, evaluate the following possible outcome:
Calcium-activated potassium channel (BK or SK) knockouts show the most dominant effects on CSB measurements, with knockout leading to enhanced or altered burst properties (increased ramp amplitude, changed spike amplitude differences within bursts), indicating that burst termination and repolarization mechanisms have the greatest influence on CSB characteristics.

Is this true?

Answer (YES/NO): NO